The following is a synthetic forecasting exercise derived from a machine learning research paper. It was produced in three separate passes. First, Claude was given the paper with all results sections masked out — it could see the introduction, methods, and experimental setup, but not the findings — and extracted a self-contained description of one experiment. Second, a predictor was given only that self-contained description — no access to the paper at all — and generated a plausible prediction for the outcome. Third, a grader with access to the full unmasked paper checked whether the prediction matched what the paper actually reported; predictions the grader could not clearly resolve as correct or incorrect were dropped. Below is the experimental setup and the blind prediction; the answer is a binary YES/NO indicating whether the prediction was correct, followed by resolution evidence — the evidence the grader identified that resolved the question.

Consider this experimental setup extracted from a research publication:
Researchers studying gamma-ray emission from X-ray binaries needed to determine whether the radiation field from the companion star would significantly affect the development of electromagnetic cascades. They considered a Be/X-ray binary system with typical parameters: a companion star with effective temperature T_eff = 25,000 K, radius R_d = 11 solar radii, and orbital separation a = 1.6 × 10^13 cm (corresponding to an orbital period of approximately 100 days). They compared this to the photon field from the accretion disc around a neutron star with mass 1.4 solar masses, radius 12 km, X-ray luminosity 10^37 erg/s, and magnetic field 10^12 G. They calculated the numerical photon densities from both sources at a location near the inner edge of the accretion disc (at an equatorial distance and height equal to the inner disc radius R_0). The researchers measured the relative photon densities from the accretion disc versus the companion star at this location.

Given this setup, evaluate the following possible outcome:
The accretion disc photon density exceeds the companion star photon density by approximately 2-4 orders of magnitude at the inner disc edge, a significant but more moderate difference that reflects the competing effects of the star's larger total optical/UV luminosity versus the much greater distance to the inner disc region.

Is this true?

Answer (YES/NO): NO